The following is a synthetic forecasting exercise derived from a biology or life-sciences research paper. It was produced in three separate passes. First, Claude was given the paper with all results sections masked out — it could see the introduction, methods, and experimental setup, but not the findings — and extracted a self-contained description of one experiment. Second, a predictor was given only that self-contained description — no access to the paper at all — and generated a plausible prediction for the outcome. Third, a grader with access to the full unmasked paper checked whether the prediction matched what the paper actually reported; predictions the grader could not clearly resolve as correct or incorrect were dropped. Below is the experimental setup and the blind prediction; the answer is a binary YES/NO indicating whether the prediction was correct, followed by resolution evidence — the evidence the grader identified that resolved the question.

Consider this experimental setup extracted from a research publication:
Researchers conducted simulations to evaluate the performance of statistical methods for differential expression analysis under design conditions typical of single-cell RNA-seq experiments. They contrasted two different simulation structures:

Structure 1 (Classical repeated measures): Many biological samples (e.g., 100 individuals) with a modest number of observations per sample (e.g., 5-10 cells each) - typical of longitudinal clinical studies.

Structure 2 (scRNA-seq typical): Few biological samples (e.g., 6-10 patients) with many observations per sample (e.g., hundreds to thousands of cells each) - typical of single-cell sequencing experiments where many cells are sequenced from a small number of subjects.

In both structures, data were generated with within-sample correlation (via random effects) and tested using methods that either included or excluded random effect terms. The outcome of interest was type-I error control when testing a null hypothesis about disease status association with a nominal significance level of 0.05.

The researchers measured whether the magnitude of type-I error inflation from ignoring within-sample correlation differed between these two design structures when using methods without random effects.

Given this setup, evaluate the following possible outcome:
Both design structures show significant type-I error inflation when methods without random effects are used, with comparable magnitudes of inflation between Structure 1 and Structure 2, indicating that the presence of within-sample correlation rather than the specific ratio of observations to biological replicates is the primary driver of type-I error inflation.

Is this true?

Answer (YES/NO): NO